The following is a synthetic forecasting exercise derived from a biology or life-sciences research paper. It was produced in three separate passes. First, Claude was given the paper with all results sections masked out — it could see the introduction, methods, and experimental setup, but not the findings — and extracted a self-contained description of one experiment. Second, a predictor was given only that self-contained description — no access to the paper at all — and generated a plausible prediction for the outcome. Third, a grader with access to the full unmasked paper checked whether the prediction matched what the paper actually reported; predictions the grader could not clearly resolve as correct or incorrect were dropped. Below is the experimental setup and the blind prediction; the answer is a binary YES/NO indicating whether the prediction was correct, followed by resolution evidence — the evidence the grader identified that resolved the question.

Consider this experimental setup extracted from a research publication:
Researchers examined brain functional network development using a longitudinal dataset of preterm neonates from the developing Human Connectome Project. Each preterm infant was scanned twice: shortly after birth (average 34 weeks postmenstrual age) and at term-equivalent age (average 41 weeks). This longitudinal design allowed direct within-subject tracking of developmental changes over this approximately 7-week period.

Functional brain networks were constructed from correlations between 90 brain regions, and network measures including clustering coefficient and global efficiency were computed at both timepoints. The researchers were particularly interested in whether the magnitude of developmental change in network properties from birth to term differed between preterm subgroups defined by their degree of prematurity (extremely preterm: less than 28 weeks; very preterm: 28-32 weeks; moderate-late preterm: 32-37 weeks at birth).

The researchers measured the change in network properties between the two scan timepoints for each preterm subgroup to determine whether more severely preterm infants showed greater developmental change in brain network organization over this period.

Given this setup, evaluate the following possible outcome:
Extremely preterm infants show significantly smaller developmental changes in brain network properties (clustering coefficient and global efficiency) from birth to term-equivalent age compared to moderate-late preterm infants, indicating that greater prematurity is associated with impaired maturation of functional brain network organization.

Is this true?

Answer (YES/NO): NO